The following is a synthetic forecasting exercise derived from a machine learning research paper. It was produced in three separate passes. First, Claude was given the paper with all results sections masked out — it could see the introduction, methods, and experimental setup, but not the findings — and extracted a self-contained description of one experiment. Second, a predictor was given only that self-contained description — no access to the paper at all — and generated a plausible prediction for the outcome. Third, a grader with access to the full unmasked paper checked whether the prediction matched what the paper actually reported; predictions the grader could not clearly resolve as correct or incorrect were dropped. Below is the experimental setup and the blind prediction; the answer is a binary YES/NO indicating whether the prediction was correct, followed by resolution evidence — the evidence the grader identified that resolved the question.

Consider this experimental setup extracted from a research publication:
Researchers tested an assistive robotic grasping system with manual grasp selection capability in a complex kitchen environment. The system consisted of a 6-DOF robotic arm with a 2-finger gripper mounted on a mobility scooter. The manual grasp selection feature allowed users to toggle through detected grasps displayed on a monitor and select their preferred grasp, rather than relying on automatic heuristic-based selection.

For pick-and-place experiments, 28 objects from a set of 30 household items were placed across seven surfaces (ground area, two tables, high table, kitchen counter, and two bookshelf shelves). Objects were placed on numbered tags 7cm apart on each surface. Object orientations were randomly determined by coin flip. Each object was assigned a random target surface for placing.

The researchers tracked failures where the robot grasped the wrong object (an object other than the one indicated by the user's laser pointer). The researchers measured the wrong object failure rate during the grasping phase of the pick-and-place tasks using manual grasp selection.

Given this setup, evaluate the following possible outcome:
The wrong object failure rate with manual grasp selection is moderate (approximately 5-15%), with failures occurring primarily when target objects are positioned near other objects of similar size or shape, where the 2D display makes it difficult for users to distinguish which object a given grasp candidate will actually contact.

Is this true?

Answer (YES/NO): NO